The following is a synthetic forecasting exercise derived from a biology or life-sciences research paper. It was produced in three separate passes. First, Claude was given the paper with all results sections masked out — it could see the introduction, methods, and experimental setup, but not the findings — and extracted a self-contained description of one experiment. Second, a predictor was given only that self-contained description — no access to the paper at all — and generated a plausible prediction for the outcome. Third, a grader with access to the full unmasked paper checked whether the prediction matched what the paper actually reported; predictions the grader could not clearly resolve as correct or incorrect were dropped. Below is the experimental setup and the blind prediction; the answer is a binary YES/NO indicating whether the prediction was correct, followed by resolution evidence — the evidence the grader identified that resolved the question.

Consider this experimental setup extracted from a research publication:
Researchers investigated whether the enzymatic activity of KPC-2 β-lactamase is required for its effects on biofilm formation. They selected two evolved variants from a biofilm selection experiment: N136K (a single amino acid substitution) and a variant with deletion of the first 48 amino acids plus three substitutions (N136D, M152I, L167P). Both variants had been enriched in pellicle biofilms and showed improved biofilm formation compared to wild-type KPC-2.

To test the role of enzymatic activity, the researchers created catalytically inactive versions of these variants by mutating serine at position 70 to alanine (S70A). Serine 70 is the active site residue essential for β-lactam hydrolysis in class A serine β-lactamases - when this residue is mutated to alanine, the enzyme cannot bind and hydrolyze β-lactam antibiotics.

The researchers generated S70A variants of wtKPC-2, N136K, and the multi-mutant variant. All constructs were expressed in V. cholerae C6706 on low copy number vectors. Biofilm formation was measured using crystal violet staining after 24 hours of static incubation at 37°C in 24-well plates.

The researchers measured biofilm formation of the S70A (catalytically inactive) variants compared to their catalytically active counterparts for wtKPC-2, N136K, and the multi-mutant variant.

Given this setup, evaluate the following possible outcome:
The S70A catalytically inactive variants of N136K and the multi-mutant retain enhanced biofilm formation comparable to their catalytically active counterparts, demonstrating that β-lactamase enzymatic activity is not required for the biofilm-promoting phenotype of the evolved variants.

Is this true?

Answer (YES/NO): NO